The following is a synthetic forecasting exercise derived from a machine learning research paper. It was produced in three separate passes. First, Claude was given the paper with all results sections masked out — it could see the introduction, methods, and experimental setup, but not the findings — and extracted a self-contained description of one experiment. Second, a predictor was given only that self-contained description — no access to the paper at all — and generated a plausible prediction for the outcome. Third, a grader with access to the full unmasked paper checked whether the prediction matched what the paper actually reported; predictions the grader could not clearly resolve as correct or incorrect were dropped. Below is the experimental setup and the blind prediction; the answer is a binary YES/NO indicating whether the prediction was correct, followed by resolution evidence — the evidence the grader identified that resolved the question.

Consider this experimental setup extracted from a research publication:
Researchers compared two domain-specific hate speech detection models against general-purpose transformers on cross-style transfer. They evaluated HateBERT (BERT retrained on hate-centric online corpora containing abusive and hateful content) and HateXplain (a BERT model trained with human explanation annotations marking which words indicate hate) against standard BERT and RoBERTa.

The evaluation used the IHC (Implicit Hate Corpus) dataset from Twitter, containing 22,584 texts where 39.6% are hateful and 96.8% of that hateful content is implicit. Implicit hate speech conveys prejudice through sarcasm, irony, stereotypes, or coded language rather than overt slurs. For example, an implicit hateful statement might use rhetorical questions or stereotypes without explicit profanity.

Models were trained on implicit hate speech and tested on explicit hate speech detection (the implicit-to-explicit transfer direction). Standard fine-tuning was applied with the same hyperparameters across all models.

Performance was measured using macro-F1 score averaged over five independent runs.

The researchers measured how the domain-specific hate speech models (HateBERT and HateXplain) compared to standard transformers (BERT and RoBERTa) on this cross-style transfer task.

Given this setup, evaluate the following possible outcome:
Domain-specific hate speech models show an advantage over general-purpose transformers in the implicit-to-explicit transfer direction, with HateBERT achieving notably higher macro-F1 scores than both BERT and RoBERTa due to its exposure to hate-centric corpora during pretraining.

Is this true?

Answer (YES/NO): NO